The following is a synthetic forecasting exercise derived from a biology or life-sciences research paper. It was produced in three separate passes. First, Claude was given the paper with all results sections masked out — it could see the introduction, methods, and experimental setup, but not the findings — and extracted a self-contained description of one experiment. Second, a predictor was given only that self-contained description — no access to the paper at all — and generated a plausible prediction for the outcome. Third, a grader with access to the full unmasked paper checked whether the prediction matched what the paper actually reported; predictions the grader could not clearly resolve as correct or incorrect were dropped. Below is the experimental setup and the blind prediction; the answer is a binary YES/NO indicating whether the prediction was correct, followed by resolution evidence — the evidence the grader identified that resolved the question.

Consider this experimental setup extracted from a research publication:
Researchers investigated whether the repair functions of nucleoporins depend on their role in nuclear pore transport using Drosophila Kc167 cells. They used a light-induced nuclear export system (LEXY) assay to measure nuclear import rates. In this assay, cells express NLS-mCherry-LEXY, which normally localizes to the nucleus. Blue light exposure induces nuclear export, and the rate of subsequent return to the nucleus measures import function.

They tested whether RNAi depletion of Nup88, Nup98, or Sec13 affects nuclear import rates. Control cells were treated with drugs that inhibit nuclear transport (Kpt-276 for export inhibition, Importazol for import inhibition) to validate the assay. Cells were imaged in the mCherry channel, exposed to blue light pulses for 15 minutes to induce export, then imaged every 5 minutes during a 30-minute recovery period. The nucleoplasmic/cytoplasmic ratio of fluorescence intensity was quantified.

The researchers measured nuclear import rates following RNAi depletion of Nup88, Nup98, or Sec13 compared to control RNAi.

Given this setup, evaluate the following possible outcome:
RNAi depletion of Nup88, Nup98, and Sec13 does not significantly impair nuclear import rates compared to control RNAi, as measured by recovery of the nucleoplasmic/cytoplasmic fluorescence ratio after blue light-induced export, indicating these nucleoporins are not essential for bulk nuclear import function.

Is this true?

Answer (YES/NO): NO